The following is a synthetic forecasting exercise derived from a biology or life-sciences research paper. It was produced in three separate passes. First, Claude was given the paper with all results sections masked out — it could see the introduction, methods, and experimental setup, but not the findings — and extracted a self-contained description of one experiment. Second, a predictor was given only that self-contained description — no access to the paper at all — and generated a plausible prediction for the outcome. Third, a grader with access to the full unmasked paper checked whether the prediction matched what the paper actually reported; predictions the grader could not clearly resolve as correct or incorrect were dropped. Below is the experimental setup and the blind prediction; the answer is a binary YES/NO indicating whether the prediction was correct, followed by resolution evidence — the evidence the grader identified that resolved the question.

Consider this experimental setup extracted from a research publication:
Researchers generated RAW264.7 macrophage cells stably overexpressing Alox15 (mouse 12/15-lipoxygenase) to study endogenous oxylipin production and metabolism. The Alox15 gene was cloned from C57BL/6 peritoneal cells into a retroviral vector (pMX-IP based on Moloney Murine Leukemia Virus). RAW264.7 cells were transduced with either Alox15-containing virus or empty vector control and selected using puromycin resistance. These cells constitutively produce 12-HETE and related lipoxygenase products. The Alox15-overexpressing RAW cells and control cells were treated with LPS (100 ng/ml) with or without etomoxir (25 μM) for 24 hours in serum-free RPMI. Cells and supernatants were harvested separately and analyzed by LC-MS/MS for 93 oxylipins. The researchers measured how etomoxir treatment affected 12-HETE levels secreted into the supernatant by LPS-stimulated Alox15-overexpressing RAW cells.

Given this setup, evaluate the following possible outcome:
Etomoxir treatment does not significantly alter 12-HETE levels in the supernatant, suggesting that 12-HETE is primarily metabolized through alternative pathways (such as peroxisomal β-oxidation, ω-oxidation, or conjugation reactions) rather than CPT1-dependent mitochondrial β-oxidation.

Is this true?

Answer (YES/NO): NO